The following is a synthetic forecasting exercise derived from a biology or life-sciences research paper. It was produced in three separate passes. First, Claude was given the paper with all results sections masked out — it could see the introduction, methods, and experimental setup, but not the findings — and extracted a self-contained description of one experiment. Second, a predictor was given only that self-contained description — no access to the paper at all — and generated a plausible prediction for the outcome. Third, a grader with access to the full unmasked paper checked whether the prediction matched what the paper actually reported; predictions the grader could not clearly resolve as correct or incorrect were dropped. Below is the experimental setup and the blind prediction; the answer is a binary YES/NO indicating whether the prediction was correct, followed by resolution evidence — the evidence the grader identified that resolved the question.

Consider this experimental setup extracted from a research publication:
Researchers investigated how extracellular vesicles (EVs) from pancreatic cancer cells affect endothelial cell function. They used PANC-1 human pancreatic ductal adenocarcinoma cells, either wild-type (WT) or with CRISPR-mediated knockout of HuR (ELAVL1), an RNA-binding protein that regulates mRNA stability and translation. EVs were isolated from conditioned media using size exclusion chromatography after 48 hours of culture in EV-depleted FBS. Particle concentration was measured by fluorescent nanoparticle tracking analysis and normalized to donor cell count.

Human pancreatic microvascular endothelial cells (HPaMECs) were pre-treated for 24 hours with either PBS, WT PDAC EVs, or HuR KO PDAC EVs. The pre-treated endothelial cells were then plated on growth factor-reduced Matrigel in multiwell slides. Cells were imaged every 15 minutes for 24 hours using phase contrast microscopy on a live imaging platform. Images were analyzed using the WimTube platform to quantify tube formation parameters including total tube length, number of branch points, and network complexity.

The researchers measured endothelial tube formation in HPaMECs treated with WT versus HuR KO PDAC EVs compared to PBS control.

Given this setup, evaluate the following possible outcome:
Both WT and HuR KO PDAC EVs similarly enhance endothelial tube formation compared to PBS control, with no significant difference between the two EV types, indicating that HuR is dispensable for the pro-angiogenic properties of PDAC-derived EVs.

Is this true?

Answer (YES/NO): NO